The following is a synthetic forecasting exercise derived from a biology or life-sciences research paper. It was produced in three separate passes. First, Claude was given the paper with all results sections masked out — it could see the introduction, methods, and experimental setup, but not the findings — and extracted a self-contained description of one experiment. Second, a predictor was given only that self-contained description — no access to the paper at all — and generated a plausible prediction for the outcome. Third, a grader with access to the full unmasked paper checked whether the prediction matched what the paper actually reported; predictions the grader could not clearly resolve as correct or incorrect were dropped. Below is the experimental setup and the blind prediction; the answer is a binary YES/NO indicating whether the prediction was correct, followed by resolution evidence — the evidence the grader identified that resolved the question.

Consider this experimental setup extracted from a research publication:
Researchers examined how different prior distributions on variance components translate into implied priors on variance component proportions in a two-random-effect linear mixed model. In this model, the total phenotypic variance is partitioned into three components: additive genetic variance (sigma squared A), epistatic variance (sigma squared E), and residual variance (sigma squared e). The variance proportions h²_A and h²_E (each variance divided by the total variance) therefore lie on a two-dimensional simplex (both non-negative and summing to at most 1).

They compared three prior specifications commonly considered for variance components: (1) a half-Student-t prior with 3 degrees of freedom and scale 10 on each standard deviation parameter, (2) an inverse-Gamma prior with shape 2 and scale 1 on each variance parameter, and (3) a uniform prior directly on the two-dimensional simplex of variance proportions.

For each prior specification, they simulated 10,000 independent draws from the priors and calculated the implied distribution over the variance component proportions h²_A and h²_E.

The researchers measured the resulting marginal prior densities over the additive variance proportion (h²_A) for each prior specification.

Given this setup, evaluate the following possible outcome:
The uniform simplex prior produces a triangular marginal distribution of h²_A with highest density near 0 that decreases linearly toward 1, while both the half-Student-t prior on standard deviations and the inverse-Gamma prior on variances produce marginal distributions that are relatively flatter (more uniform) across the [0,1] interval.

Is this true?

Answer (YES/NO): NO